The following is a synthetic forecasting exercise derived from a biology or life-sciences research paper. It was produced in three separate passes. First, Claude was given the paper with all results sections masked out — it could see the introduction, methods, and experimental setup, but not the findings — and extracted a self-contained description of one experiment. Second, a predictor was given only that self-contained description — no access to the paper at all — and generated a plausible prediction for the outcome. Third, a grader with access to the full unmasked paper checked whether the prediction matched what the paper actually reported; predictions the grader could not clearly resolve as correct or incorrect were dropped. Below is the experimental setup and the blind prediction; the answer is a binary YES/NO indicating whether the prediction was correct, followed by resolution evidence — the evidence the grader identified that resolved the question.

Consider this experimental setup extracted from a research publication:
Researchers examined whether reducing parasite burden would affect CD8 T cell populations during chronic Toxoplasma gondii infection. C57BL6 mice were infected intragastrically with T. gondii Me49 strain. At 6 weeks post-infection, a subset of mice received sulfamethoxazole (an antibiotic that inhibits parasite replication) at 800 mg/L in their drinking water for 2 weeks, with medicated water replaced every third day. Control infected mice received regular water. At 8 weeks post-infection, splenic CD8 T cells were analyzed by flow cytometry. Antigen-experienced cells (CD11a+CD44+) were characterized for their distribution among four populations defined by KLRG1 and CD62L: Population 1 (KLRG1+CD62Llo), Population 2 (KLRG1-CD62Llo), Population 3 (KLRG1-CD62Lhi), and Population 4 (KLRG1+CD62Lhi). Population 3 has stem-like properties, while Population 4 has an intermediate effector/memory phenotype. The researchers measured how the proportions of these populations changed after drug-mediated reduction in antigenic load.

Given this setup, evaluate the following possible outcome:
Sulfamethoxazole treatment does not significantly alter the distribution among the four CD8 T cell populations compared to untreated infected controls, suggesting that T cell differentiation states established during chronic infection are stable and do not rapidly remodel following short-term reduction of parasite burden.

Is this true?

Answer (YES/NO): NO